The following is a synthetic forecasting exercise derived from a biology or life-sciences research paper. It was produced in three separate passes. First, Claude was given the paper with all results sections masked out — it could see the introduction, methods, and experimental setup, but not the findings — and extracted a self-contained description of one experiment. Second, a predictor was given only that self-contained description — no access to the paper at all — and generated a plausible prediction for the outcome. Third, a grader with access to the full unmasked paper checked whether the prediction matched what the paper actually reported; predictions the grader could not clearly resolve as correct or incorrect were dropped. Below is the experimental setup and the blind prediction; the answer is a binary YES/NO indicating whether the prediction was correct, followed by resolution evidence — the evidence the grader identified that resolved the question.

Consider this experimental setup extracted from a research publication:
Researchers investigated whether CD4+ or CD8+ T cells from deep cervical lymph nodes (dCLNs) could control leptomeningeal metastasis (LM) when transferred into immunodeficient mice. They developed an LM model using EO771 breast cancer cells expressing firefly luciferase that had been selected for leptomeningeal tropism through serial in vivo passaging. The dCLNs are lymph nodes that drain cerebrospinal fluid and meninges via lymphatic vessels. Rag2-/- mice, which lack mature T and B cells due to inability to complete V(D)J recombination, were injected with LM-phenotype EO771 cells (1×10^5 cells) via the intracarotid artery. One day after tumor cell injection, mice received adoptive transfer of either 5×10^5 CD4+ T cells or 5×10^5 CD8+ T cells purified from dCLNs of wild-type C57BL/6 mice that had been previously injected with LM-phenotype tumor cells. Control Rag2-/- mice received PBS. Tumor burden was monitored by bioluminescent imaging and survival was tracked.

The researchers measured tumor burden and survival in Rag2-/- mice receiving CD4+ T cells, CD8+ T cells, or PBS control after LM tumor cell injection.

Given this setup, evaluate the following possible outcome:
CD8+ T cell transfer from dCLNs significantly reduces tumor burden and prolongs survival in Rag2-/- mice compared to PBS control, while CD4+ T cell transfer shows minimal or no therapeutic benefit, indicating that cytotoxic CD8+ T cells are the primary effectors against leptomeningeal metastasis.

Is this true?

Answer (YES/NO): YES